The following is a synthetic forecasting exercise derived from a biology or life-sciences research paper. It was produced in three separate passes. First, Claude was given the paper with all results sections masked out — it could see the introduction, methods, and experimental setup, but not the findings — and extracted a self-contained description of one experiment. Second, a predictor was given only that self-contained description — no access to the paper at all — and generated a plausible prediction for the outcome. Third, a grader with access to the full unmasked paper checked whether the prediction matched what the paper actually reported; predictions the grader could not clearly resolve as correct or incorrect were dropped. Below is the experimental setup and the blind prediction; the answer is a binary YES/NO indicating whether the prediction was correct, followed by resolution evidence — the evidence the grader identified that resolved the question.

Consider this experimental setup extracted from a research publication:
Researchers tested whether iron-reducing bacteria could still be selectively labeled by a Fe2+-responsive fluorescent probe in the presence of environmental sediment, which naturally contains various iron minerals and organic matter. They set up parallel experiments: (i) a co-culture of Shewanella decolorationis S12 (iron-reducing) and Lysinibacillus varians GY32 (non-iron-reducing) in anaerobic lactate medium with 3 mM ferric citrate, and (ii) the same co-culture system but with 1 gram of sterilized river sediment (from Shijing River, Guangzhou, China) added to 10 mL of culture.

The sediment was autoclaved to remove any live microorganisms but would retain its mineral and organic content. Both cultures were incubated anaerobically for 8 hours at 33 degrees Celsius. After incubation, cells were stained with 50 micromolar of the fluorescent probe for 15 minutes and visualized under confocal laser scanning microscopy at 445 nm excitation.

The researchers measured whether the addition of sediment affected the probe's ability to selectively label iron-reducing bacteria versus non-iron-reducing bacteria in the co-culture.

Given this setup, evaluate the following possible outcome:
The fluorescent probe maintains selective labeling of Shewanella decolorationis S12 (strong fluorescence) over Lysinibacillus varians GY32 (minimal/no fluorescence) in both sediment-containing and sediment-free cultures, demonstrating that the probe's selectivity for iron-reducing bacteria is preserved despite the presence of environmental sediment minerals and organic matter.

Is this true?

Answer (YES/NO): YES